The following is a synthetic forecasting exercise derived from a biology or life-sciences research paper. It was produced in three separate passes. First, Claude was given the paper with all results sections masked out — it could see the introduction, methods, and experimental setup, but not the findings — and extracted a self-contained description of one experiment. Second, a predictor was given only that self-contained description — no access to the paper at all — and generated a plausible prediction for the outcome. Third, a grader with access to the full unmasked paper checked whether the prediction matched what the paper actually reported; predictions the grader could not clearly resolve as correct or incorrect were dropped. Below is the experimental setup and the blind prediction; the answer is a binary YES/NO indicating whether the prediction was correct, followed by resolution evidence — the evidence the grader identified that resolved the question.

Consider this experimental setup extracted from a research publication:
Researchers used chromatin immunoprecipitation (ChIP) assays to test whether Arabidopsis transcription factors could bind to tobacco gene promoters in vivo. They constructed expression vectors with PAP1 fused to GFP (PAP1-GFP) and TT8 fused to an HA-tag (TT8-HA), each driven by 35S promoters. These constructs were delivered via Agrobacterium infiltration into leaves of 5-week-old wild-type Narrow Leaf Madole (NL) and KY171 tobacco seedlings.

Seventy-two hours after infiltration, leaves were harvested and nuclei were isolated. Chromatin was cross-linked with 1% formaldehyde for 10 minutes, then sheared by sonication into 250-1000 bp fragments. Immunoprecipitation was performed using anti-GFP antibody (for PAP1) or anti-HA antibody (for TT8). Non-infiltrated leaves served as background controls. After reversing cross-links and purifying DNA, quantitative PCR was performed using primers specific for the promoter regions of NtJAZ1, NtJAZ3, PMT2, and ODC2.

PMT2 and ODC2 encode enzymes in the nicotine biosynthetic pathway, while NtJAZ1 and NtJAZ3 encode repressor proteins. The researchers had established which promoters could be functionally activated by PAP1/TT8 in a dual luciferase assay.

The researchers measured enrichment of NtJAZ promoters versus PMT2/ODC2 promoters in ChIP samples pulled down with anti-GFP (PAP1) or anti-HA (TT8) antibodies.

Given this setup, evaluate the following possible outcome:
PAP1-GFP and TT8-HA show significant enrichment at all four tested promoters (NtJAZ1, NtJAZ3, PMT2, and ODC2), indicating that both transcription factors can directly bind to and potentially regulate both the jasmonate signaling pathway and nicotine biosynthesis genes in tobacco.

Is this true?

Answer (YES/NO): NO